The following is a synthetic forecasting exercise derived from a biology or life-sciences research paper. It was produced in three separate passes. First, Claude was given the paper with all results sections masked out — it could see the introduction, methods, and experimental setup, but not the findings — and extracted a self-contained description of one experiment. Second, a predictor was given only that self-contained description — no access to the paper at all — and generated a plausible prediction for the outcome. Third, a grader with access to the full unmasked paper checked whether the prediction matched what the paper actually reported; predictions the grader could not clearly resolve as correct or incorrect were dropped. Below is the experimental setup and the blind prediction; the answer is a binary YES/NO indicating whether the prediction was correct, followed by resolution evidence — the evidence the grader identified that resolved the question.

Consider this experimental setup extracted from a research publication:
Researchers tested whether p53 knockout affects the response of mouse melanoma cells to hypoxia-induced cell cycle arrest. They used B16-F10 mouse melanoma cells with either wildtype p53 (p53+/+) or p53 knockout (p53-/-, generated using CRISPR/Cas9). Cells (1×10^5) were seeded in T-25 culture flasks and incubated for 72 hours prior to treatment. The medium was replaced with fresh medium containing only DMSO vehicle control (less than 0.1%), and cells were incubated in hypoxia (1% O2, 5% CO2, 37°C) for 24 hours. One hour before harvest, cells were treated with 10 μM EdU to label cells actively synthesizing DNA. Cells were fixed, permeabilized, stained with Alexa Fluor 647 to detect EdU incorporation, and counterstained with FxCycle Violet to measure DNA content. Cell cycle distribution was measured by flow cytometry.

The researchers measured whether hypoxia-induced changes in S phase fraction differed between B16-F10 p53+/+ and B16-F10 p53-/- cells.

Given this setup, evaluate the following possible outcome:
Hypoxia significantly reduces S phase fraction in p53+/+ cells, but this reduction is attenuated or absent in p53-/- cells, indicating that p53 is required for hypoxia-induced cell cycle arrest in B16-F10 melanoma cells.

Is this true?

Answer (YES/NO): NO